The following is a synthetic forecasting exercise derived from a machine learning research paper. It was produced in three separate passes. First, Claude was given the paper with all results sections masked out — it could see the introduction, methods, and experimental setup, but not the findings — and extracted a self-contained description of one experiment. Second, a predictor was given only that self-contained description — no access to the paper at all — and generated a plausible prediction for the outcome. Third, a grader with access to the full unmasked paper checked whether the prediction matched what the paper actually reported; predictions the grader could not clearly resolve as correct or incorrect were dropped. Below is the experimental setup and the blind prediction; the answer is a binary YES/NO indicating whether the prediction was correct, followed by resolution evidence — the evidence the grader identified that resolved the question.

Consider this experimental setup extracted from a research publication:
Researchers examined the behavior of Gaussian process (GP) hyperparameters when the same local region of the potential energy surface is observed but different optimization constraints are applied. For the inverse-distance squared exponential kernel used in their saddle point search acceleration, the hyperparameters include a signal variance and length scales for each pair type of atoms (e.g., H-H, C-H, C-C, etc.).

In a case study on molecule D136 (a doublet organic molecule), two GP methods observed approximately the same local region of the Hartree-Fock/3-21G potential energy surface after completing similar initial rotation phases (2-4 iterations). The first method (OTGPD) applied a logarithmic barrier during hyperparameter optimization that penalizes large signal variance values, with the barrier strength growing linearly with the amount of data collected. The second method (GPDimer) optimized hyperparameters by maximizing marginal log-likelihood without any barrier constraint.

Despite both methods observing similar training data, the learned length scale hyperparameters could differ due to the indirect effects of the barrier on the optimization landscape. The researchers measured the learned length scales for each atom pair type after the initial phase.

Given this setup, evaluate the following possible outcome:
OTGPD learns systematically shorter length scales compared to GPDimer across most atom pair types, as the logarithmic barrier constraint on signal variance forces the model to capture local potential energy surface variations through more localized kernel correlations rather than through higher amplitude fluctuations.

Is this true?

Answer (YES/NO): NO